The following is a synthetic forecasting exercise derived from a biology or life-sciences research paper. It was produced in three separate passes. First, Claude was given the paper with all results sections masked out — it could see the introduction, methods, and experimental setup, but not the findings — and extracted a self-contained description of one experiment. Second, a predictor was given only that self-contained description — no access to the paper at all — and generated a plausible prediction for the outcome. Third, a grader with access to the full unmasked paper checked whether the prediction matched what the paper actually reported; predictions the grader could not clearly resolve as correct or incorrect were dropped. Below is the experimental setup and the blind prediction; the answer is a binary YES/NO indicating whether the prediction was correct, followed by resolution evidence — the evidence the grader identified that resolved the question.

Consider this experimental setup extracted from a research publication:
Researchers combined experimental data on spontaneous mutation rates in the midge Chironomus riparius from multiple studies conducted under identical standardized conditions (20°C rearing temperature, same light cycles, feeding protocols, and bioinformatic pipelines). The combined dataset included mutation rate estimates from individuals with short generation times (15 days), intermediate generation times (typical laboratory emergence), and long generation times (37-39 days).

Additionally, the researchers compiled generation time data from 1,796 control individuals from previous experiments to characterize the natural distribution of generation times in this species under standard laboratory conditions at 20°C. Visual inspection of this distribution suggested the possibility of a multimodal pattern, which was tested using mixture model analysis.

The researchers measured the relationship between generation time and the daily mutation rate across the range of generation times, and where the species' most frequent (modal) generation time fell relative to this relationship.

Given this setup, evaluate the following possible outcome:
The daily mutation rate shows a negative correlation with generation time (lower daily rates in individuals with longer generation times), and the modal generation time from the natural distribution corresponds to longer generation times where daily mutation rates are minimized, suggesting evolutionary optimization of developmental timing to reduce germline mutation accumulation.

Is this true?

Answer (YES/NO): NO